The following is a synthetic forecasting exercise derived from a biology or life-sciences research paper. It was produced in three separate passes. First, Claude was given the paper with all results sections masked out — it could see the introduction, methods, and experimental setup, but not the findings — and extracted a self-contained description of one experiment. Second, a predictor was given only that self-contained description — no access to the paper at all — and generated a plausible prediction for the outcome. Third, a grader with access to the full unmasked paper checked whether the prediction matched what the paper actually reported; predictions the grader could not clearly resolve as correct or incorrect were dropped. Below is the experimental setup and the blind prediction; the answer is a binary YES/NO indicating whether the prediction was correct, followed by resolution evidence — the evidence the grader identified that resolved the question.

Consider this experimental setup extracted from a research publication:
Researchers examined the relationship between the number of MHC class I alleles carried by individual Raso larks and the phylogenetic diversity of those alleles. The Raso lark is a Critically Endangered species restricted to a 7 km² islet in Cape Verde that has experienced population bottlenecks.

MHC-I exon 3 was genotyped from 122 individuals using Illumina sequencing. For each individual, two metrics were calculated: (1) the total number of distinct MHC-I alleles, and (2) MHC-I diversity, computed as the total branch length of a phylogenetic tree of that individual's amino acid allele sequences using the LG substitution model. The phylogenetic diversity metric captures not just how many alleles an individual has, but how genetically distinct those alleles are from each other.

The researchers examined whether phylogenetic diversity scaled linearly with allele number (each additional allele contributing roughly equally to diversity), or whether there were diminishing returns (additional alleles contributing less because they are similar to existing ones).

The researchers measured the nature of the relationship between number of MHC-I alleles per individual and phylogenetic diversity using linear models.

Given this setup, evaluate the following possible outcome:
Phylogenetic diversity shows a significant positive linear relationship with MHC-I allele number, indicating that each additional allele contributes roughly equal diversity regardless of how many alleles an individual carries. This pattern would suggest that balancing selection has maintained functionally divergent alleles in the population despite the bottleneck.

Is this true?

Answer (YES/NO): YES